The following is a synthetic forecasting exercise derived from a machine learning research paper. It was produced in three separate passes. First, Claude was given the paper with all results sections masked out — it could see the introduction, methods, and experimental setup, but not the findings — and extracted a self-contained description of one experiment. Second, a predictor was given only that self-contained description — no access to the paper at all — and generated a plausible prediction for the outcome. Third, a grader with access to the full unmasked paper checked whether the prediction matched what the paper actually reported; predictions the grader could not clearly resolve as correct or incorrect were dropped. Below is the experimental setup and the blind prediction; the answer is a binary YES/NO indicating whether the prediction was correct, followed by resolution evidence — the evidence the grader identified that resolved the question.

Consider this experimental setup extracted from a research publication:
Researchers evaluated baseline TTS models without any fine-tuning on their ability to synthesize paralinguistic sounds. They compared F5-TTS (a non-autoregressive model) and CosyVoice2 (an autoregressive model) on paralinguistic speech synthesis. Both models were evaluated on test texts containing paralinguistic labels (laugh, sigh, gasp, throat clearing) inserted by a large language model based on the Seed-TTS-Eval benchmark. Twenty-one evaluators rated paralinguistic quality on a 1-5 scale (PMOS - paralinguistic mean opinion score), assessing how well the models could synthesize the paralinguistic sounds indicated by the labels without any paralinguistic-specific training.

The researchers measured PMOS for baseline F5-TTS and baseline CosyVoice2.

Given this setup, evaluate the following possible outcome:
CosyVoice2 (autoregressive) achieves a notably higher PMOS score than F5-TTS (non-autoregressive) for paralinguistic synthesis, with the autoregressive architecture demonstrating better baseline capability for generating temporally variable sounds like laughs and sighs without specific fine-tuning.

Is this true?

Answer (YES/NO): YES